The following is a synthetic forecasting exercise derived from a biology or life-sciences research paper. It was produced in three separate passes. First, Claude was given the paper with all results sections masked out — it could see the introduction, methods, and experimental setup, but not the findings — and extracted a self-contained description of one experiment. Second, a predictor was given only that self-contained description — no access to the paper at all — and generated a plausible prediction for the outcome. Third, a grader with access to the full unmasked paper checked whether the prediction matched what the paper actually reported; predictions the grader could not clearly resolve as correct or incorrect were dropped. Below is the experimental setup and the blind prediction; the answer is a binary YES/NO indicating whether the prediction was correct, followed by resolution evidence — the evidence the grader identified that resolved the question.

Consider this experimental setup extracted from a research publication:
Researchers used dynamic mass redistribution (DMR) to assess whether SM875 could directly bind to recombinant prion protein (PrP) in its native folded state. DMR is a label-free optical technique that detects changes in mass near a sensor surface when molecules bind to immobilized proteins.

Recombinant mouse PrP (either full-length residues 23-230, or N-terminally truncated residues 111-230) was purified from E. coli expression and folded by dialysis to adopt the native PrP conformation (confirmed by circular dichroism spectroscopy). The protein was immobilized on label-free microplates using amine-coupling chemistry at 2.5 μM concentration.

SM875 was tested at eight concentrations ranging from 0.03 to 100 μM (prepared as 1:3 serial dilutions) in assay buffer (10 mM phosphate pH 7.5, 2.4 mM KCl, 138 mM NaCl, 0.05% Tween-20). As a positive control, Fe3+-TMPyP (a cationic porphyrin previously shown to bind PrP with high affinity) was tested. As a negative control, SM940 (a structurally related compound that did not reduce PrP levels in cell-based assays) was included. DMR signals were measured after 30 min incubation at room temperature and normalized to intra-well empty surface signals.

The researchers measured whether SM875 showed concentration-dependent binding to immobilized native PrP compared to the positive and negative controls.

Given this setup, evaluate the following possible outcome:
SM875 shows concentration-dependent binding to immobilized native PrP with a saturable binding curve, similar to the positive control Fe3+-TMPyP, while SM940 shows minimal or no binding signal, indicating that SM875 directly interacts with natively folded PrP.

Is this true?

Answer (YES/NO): NO